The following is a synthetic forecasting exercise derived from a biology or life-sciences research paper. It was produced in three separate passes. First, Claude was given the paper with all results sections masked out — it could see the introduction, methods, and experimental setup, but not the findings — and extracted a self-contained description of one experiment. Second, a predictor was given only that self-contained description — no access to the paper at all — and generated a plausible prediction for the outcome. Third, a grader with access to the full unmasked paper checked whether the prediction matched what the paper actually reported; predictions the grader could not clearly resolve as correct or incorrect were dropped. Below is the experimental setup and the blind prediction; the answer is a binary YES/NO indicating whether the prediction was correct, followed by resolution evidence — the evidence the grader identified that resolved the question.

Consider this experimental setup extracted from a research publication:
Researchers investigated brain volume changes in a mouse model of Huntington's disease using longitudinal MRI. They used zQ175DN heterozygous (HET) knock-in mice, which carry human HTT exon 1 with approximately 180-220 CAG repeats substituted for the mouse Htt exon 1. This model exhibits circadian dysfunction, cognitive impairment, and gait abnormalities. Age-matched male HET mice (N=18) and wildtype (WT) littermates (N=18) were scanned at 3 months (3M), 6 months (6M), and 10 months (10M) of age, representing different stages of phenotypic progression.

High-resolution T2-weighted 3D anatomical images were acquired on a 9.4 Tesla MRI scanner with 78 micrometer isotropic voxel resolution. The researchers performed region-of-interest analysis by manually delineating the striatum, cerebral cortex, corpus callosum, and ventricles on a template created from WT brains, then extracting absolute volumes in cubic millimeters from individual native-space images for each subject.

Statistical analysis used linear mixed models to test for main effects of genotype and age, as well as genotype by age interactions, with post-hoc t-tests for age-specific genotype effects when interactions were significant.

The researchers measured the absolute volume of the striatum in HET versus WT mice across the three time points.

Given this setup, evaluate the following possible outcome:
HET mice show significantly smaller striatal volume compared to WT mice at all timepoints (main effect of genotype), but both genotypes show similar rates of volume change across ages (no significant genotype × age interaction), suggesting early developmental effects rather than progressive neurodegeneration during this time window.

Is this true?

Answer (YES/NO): NO